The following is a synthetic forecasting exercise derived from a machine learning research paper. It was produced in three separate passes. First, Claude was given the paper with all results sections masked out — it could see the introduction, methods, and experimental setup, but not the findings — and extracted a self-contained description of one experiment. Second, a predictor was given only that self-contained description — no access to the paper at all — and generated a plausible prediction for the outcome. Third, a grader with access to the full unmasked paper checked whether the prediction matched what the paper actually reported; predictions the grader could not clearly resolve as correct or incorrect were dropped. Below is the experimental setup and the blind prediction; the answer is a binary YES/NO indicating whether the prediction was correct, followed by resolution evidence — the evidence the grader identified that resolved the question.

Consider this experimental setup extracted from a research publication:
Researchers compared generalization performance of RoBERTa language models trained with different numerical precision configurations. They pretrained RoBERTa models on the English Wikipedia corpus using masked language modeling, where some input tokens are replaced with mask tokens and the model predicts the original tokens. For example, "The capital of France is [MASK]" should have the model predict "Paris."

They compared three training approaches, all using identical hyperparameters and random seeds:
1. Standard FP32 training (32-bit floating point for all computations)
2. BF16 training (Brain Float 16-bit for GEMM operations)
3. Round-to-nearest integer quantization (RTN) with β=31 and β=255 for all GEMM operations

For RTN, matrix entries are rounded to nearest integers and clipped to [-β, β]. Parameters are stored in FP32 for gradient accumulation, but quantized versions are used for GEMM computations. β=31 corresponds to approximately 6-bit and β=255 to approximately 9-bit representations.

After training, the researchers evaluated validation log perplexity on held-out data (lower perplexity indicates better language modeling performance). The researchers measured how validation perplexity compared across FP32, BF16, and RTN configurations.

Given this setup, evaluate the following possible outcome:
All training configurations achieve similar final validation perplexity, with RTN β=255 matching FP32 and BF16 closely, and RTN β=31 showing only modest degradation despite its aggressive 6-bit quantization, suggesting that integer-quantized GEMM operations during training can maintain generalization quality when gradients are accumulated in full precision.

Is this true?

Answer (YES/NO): NO